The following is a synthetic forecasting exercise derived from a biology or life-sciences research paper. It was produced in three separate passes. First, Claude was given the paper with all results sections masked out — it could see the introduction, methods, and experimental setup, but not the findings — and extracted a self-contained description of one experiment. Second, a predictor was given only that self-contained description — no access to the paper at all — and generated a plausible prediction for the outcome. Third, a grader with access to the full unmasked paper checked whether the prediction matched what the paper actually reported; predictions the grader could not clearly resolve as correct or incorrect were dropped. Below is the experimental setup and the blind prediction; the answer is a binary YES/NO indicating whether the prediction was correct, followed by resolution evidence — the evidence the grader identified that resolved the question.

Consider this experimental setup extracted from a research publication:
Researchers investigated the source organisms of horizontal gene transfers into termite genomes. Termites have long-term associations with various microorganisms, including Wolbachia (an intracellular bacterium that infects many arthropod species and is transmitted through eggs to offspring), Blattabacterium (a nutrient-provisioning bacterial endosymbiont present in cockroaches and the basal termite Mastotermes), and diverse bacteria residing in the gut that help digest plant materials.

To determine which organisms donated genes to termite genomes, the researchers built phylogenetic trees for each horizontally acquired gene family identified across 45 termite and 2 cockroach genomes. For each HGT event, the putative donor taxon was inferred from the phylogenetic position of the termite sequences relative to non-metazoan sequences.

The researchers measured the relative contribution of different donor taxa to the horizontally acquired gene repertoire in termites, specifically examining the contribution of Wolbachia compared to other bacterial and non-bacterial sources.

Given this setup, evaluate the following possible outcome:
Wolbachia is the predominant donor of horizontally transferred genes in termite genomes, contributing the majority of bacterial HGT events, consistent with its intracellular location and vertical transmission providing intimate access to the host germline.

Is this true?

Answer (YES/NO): YES